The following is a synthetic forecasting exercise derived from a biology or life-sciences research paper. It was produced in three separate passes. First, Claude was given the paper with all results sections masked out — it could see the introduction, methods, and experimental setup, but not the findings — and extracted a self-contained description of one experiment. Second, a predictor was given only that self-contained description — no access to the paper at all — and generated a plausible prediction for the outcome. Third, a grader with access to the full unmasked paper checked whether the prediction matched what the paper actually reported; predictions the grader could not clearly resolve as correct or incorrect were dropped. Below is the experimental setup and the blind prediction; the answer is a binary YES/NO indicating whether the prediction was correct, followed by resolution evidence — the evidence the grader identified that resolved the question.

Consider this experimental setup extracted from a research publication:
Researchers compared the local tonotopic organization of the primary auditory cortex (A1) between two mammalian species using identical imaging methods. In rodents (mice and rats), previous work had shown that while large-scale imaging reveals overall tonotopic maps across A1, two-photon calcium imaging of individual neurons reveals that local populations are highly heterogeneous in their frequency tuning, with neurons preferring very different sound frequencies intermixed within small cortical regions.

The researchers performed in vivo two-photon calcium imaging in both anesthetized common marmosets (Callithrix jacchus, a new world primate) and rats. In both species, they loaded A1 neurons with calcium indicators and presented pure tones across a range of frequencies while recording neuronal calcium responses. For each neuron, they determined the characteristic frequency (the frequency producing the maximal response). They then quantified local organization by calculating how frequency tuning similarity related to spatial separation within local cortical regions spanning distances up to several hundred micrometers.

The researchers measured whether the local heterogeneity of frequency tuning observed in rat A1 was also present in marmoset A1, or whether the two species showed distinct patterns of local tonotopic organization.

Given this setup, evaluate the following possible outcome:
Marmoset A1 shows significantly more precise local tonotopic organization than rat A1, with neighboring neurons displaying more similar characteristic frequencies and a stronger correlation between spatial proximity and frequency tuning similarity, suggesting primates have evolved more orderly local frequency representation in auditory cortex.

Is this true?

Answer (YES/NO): YES